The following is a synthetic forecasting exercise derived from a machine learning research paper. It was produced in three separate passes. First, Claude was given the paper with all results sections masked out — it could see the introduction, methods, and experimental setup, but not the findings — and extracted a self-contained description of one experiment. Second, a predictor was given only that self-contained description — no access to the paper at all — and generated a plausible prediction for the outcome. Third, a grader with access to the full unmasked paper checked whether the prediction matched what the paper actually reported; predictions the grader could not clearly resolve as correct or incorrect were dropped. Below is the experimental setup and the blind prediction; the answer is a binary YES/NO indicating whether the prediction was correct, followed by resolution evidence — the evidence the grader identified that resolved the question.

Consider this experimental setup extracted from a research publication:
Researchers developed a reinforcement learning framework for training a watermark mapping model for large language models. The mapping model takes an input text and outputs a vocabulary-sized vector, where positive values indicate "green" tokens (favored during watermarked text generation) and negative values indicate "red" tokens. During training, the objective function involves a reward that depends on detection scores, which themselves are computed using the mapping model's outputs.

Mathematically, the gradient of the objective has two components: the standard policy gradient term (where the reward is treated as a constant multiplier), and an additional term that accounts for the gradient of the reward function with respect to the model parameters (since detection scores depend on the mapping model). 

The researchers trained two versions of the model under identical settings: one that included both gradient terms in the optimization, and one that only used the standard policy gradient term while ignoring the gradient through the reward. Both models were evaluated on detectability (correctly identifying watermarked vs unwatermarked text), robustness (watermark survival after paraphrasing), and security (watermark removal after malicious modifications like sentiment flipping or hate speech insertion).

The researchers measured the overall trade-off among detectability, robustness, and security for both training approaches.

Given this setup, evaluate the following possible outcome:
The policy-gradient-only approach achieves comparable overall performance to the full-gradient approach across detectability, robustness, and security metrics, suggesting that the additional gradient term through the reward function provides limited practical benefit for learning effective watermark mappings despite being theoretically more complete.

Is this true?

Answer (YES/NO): NO